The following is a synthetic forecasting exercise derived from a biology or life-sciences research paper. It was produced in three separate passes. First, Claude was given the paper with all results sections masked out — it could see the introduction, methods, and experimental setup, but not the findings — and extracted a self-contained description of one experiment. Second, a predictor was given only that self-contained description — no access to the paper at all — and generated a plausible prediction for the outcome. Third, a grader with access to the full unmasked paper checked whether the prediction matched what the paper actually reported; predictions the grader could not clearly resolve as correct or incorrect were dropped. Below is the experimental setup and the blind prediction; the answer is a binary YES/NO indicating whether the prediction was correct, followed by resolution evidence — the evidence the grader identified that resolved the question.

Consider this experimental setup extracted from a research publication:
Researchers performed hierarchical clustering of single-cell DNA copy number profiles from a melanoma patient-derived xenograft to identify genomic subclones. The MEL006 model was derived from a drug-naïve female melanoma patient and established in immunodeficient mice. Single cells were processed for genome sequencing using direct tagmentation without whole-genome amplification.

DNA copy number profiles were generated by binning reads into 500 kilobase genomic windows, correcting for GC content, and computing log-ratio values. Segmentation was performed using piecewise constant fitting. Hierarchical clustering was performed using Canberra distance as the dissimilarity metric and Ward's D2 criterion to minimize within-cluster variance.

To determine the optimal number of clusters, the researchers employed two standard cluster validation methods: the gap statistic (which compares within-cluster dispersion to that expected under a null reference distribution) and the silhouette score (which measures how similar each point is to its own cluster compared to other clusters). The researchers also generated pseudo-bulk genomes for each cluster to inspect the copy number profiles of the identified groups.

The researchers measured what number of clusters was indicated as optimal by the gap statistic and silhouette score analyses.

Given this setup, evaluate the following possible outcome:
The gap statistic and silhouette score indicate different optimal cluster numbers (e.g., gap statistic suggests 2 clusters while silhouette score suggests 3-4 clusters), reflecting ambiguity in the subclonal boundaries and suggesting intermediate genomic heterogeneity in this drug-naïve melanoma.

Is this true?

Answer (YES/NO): NO